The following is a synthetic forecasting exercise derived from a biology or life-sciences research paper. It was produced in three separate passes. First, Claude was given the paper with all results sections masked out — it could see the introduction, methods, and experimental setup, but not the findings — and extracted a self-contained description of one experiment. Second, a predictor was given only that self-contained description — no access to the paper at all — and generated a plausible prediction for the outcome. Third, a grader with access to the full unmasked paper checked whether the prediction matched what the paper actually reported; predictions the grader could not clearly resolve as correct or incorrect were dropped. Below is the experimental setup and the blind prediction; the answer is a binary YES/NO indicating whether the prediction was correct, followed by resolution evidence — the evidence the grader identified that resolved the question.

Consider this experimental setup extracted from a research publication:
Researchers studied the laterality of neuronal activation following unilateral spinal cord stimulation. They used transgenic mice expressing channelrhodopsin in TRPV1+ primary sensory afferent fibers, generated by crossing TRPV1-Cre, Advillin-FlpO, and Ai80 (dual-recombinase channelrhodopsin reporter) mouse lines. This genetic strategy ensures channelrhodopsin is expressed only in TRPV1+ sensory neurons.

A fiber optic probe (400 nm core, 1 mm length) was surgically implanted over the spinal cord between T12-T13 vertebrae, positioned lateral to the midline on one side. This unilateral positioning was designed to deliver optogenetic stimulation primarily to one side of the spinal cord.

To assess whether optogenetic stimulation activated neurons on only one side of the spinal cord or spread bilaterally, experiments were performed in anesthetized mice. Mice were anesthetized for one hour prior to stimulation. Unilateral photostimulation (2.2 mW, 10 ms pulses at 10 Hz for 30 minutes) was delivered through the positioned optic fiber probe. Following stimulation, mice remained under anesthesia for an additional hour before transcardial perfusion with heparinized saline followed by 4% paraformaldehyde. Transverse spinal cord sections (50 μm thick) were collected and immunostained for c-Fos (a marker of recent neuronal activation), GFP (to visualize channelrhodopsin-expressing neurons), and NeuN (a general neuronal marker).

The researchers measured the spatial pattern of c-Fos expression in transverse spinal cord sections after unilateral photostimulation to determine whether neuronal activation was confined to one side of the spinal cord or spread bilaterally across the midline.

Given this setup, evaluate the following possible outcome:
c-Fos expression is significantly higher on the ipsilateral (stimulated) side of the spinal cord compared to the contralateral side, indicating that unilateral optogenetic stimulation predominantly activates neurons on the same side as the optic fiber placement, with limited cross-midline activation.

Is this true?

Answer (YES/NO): YES